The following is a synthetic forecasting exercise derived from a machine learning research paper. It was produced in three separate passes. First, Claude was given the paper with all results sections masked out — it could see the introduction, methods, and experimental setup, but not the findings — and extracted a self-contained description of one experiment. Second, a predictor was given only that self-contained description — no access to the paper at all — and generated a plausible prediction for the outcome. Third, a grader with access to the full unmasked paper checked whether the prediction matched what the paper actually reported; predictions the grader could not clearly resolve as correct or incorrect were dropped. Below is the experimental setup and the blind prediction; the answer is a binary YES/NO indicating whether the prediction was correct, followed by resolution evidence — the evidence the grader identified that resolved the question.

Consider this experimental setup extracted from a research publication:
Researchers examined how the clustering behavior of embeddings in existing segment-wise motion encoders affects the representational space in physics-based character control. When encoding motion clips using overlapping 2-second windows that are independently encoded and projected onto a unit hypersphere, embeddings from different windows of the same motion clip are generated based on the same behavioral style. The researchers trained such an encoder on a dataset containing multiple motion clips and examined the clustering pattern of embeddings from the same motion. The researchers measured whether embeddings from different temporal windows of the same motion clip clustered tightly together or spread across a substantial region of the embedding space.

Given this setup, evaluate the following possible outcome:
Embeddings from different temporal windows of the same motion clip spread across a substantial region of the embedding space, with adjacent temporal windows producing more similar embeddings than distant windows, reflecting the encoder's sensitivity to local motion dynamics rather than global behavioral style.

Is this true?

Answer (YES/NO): NO